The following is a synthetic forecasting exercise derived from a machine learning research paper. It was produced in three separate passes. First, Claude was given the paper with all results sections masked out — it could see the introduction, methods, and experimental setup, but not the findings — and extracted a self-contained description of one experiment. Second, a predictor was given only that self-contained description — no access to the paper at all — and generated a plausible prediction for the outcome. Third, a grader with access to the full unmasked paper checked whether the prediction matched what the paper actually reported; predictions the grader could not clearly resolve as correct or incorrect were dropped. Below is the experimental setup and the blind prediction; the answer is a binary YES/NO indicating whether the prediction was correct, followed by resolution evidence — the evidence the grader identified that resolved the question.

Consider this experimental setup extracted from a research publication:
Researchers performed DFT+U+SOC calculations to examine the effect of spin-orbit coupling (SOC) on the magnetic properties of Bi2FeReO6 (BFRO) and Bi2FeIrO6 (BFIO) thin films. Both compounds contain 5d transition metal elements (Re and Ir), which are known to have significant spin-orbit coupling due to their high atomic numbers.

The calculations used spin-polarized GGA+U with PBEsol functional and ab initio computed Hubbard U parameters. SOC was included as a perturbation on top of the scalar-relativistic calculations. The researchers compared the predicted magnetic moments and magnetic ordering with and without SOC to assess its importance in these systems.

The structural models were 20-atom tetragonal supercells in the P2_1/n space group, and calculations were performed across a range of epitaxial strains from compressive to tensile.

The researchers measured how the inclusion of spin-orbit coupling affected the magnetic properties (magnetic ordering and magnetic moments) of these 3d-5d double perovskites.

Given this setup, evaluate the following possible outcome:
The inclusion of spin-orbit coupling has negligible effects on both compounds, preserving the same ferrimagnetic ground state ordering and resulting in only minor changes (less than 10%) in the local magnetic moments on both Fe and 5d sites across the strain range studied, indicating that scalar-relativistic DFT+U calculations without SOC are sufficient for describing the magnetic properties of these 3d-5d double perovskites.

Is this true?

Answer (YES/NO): NO